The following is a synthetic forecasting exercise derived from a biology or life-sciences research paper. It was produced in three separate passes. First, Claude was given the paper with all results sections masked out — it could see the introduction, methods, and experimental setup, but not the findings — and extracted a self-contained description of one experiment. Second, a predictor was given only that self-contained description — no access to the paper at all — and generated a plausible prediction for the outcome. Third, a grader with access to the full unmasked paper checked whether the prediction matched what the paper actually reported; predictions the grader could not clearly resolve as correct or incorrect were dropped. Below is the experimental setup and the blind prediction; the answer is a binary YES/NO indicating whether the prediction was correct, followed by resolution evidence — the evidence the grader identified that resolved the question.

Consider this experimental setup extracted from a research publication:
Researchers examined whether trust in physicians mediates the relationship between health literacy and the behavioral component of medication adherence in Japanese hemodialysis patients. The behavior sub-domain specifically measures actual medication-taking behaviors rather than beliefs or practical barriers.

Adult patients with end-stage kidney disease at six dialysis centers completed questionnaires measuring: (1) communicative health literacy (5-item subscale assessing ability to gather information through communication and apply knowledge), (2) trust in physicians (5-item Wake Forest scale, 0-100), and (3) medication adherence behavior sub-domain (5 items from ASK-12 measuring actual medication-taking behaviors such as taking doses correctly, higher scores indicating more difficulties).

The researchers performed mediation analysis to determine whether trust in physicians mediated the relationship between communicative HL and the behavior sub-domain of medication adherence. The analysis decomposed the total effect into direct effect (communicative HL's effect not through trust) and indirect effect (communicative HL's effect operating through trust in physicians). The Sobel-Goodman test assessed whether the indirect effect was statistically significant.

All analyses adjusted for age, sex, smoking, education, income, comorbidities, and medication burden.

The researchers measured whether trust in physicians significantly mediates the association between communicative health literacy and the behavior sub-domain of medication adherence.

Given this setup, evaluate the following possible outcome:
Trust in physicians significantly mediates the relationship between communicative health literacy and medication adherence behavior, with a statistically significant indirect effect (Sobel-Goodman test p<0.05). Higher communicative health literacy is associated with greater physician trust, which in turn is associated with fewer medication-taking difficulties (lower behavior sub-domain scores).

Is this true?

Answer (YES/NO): NO